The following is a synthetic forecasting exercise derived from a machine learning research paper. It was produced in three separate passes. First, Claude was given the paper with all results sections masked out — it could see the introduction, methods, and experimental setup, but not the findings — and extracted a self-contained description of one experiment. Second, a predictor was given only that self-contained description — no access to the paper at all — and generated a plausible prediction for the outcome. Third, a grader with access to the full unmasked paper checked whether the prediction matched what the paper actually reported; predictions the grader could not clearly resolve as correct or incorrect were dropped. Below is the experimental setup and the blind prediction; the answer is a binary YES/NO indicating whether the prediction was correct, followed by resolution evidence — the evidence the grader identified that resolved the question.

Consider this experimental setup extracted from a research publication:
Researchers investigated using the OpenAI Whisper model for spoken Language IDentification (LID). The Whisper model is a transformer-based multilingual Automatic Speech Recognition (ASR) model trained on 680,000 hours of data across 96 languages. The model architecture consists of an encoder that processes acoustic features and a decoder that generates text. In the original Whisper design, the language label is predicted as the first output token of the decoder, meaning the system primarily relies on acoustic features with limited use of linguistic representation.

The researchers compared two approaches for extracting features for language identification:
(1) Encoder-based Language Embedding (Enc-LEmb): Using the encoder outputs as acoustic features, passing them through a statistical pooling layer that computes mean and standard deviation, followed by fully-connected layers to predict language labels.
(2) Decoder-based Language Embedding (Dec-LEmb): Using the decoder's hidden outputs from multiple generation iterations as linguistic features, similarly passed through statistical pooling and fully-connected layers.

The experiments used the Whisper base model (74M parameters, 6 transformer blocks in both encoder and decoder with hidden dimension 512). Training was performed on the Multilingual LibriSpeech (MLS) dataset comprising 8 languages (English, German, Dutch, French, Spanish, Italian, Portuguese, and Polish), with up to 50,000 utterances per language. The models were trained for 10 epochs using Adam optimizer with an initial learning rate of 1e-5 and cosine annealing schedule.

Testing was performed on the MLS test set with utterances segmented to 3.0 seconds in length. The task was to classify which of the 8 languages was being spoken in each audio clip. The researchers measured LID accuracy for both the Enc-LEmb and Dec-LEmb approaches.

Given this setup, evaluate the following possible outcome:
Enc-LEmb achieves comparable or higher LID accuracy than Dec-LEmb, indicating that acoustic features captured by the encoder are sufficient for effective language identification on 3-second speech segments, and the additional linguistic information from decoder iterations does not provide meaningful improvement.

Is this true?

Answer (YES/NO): NO